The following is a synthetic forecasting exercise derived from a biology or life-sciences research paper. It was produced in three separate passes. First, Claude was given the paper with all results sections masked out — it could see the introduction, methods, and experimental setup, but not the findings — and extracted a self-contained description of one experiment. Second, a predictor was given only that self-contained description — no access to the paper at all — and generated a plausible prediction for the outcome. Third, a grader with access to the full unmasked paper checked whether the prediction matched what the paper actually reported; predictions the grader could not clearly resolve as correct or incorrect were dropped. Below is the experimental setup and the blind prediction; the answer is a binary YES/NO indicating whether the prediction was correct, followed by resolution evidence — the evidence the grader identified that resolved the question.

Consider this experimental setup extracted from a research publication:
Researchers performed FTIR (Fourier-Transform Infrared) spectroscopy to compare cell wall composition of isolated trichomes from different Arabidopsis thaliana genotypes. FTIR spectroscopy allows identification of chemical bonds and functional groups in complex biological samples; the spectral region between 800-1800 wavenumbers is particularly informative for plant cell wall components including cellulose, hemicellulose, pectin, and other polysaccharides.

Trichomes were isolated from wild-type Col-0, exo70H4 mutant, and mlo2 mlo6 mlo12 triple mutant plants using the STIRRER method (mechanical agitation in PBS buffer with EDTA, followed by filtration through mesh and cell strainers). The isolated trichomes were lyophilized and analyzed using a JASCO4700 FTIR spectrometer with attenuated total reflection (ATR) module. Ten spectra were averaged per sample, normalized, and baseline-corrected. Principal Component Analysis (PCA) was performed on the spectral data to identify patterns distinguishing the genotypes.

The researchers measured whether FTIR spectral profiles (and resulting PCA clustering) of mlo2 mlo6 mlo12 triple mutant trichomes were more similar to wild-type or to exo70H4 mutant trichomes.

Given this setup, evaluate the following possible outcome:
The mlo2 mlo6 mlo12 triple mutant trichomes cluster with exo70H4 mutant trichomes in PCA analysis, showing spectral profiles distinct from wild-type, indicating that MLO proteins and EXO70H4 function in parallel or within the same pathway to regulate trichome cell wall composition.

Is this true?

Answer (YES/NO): NO